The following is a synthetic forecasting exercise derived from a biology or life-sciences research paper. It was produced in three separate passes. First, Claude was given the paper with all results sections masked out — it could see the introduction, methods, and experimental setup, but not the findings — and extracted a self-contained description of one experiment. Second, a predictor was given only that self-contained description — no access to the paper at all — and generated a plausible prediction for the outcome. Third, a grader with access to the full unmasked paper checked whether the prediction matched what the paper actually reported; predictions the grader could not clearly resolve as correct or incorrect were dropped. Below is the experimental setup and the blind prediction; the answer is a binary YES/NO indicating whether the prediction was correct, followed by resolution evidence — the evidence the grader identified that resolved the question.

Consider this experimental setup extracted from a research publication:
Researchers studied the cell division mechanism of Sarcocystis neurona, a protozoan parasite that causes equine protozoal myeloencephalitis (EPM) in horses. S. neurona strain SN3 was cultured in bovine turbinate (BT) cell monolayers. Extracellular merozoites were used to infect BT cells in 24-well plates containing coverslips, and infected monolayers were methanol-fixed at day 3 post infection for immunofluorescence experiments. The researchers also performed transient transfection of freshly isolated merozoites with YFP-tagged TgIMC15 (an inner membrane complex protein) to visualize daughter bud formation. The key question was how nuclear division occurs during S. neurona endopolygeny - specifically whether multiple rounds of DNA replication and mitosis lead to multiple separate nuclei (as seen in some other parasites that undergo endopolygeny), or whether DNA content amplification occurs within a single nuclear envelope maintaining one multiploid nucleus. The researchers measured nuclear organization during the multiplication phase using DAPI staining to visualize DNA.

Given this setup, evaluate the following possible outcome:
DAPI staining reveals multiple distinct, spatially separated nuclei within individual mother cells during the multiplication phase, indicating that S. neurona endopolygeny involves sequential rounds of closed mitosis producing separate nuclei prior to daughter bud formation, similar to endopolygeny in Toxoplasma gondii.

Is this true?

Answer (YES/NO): NO